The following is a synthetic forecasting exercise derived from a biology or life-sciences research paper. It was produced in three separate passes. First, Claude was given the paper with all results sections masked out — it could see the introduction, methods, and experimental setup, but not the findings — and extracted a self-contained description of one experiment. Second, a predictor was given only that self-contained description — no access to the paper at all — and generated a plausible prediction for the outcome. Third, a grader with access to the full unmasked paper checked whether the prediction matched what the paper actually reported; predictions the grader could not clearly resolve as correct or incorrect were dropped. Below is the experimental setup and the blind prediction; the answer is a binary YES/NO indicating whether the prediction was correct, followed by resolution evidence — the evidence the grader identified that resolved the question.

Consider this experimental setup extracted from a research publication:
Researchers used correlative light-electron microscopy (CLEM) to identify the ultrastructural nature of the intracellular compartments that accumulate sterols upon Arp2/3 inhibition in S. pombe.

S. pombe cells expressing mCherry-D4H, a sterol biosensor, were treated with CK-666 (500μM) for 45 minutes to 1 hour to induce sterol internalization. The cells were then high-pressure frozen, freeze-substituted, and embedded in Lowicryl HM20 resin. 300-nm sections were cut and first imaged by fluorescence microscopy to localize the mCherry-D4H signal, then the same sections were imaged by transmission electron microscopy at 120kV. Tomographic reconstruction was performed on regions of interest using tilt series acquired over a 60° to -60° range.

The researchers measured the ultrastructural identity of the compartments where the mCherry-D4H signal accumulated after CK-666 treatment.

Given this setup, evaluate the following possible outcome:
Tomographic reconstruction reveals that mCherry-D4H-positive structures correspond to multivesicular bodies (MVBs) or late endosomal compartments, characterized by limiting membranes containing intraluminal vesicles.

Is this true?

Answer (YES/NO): NO